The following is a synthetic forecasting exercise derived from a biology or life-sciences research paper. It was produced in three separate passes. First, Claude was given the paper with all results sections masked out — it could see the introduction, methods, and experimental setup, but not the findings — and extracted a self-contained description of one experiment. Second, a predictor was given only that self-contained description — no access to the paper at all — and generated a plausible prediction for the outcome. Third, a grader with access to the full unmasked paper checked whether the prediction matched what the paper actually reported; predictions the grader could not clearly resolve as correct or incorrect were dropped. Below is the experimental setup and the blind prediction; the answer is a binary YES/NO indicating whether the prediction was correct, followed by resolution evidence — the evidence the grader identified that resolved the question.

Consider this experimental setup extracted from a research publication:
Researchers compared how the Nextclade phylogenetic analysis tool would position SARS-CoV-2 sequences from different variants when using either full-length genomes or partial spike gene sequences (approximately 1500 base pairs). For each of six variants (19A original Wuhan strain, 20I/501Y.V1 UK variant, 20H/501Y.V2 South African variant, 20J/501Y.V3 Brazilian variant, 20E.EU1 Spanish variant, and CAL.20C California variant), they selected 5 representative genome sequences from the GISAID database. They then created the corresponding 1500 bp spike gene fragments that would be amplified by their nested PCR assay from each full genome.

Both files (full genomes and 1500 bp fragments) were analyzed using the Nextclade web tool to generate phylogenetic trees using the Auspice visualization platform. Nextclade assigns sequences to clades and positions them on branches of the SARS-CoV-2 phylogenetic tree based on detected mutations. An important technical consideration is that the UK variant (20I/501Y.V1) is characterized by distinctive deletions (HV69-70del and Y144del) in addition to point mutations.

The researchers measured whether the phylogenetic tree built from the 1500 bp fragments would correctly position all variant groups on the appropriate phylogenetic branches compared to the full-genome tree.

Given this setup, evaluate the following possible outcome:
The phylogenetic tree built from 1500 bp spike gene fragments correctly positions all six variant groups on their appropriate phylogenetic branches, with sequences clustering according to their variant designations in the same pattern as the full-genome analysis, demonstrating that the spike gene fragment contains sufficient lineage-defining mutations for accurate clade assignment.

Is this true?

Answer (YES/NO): NO